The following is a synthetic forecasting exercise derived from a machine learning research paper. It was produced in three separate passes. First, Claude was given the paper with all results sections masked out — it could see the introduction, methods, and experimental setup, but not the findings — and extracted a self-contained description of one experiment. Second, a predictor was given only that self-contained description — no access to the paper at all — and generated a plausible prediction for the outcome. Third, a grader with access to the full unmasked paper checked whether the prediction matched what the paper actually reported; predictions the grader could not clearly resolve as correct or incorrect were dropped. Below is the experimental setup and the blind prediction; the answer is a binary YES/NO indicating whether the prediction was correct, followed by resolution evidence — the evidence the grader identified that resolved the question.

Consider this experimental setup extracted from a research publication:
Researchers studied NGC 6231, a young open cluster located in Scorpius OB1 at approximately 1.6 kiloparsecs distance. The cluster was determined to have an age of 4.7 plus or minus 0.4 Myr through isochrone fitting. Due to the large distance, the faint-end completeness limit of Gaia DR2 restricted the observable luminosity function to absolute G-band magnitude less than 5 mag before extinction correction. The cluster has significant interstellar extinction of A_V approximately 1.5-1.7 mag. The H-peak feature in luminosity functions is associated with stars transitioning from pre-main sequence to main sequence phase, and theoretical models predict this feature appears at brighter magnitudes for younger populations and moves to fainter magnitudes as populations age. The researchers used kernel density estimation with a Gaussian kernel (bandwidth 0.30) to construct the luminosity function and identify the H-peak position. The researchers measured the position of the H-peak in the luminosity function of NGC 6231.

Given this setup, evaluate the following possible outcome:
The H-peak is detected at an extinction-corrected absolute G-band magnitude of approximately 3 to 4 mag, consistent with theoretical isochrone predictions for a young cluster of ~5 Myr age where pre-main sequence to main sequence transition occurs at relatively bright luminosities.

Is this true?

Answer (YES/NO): NO